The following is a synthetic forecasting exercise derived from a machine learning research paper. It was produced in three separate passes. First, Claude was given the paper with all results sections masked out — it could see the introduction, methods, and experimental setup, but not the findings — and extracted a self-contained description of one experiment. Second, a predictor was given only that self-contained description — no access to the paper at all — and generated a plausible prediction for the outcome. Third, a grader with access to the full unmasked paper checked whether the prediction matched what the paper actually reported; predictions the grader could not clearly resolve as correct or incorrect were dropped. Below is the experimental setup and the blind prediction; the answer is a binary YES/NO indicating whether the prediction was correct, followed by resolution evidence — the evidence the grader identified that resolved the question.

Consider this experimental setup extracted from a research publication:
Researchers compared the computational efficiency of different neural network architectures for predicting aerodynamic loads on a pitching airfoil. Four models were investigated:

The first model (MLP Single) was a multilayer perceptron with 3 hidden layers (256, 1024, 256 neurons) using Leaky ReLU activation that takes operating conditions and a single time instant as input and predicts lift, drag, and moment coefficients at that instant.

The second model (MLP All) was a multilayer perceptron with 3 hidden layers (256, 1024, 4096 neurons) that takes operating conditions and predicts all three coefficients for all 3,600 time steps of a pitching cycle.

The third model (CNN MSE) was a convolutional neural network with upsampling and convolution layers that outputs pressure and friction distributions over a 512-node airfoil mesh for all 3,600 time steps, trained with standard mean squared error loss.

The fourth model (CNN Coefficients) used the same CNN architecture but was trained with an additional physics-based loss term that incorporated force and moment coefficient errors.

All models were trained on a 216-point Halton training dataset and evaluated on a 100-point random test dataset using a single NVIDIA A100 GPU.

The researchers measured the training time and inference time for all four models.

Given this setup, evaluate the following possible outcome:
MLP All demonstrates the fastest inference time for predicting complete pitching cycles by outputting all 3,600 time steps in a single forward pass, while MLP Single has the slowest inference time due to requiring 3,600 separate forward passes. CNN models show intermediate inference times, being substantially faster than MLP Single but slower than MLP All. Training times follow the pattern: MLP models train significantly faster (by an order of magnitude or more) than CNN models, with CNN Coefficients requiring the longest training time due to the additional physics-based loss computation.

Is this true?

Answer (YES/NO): NO